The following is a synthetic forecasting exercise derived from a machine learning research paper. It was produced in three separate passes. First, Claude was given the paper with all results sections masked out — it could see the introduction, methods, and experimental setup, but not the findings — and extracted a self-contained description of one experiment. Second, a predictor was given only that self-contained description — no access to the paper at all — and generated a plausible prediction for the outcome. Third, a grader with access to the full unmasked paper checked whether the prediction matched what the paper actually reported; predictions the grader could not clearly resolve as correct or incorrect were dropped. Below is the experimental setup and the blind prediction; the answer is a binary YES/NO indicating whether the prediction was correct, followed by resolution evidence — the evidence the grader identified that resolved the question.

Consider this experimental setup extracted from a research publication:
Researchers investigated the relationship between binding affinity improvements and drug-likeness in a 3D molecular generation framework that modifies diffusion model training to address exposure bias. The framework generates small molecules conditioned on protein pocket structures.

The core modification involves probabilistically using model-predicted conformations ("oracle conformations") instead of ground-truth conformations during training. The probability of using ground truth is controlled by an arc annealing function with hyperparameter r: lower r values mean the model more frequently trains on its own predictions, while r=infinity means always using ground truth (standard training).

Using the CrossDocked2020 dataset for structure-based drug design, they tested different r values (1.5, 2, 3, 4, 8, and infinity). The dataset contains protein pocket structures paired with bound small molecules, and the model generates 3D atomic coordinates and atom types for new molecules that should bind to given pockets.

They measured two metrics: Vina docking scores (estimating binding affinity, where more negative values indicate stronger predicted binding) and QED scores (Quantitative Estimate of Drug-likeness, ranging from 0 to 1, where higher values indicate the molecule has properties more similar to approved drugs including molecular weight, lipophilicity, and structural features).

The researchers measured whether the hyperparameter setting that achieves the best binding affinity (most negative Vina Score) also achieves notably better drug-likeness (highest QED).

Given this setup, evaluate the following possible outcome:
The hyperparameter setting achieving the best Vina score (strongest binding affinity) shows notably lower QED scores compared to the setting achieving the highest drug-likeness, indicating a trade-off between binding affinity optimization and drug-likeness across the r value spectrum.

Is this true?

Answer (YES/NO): NO